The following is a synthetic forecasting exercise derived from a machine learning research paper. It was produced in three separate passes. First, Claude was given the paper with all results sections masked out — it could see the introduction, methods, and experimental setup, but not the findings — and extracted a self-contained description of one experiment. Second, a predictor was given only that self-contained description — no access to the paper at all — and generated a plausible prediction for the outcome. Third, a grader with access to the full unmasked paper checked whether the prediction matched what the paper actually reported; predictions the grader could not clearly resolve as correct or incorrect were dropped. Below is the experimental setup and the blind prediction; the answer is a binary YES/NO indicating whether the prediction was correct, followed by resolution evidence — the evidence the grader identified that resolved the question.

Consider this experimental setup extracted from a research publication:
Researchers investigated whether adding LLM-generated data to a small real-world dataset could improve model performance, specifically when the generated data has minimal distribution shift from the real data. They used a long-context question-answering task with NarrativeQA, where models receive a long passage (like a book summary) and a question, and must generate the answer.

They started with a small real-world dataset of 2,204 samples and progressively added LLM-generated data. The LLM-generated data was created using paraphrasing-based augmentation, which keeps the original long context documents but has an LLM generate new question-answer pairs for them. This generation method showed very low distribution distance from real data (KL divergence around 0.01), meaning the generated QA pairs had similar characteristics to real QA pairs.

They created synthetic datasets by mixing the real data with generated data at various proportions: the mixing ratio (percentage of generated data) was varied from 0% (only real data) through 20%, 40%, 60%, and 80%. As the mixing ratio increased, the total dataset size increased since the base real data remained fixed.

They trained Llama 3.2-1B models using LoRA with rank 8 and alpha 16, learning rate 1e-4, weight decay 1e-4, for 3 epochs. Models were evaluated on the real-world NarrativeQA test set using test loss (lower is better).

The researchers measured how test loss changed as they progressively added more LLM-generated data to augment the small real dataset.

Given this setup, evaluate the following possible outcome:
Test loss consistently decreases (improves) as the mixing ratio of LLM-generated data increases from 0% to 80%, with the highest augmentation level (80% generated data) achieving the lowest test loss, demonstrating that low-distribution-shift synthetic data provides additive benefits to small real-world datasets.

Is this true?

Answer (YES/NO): NO